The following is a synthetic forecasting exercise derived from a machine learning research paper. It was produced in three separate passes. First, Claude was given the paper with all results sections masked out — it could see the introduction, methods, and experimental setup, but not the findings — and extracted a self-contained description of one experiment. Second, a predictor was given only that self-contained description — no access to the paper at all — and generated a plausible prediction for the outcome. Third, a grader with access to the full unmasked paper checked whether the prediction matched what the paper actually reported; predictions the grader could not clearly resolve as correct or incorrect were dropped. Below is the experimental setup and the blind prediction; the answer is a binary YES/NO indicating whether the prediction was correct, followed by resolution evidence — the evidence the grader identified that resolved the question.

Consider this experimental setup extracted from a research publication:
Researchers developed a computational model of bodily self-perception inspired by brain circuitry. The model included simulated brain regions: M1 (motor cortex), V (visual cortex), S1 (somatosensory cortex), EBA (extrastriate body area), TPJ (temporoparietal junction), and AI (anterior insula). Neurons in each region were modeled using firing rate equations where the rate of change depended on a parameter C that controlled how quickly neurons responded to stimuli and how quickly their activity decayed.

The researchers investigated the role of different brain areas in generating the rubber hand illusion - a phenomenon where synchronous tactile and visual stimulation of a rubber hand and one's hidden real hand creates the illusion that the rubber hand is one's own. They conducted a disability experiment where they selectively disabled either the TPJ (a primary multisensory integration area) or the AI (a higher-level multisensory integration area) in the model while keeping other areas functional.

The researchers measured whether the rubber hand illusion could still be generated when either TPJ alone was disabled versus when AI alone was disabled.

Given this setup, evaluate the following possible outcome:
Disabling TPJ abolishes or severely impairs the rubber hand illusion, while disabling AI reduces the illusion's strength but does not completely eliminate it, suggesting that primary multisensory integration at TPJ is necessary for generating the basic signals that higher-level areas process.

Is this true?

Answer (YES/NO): YES